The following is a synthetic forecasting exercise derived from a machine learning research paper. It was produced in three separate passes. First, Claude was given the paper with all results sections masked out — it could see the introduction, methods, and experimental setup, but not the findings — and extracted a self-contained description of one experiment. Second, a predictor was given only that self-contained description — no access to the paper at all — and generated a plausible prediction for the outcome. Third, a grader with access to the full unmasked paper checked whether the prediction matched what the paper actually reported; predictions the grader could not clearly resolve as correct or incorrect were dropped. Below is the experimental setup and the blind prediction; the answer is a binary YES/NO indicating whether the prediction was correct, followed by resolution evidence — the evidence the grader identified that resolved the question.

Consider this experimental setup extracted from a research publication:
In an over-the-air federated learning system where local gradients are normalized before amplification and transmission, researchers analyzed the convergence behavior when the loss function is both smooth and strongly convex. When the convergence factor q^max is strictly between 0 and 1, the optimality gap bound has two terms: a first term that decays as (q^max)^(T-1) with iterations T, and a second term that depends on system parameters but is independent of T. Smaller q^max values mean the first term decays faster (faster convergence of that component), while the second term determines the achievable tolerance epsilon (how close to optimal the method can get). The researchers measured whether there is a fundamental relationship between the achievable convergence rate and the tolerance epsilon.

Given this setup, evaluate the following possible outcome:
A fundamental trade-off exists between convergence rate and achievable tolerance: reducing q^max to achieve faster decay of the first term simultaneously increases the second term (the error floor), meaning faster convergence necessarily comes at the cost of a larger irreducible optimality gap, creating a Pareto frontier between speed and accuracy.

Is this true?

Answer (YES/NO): YES